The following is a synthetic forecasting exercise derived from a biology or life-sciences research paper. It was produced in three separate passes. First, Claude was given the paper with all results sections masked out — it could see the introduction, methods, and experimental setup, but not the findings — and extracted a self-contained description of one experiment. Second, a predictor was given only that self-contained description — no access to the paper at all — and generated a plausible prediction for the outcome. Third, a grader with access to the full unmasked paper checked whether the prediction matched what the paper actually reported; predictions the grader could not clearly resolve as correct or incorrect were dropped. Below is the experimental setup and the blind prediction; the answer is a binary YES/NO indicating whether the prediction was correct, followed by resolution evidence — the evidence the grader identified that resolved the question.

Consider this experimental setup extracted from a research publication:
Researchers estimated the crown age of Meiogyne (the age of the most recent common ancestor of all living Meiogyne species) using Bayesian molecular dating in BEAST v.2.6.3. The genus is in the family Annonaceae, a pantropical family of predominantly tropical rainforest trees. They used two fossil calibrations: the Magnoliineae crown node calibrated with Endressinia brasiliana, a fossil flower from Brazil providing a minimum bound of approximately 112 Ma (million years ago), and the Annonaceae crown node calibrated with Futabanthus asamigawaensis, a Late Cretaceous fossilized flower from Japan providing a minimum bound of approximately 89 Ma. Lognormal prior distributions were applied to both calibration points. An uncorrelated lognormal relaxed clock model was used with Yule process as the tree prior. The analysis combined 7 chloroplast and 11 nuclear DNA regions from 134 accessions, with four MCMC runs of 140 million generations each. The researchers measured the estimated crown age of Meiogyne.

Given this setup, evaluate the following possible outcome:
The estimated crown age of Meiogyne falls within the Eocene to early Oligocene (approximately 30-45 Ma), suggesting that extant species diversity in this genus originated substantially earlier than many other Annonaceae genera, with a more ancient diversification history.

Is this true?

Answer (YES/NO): NO